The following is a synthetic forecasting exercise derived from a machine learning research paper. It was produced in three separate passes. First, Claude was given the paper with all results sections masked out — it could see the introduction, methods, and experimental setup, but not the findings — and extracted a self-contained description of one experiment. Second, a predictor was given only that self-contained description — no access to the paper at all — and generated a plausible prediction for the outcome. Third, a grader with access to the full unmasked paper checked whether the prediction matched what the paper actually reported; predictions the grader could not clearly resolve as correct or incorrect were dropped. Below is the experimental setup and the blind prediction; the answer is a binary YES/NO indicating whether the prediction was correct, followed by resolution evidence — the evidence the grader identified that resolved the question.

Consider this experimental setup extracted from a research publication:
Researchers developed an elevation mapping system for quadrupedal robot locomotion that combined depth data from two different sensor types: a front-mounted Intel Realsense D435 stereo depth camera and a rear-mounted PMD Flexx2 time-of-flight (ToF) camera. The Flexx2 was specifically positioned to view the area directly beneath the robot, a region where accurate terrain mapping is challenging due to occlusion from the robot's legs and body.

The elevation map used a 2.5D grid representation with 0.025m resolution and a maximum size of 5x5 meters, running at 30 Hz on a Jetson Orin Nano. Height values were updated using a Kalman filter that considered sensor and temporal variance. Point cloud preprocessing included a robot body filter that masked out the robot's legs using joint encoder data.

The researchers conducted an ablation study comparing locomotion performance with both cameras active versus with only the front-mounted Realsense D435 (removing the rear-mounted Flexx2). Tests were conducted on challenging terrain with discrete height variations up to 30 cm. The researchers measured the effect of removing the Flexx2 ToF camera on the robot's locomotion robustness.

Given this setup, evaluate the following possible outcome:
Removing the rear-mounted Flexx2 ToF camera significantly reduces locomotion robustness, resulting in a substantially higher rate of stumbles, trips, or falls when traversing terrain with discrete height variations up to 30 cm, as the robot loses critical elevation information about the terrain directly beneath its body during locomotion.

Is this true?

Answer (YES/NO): YES